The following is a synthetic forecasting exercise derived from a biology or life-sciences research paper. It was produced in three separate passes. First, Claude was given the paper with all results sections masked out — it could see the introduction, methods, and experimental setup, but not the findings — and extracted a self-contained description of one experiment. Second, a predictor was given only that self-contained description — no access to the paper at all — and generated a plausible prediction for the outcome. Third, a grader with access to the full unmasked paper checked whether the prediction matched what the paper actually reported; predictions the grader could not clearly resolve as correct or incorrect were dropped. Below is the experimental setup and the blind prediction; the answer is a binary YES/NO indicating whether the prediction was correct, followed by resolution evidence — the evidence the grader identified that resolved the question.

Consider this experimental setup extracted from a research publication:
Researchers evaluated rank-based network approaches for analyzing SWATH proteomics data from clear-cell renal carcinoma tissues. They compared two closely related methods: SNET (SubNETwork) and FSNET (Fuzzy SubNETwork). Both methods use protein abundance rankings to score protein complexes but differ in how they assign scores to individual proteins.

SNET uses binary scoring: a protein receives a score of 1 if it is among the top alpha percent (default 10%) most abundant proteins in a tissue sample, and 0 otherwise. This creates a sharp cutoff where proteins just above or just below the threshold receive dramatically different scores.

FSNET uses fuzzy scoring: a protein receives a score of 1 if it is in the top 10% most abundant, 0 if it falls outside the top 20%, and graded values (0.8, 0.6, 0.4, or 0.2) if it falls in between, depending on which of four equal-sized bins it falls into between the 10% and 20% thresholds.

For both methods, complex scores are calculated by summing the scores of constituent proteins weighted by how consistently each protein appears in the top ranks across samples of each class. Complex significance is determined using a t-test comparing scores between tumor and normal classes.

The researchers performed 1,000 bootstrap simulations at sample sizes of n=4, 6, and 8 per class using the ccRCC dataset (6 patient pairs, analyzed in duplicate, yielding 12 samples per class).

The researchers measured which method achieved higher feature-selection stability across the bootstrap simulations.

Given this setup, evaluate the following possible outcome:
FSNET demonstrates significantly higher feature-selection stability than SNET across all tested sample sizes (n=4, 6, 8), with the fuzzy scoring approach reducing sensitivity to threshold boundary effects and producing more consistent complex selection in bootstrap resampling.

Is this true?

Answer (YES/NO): NO